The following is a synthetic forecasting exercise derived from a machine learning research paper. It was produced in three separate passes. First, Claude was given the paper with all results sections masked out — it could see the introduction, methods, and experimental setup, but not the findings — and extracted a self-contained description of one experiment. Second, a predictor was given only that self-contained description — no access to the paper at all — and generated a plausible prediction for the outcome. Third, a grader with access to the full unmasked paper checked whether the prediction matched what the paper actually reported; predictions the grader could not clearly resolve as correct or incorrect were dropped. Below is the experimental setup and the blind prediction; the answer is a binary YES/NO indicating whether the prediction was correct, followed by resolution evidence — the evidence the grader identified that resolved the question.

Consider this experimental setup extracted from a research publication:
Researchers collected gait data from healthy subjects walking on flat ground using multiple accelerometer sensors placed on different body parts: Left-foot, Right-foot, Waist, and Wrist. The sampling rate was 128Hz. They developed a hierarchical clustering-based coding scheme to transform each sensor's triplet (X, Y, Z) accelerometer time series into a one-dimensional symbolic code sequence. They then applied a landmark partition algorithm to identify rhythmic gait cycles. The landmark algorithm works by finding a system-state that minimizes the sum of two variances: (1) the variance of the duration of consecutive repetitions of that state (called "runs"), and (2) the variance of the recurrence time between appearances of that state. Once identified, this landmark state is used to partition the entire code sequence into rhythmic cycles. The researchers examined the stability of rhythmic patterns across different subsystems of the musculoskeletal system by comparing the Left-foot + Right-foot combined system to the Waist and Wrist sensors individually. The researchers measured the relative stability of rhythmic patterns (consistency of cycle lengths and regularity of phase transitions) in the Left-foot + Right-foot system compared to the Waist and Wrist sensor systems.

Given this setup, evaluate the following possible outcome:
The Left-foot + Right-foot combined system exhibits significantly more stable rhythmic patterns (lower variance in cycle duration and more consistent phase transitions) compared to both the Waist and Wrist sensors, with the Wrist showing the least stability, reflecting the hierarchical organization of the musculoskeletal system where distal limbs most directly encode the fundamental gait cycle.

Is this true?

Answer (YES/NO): NO